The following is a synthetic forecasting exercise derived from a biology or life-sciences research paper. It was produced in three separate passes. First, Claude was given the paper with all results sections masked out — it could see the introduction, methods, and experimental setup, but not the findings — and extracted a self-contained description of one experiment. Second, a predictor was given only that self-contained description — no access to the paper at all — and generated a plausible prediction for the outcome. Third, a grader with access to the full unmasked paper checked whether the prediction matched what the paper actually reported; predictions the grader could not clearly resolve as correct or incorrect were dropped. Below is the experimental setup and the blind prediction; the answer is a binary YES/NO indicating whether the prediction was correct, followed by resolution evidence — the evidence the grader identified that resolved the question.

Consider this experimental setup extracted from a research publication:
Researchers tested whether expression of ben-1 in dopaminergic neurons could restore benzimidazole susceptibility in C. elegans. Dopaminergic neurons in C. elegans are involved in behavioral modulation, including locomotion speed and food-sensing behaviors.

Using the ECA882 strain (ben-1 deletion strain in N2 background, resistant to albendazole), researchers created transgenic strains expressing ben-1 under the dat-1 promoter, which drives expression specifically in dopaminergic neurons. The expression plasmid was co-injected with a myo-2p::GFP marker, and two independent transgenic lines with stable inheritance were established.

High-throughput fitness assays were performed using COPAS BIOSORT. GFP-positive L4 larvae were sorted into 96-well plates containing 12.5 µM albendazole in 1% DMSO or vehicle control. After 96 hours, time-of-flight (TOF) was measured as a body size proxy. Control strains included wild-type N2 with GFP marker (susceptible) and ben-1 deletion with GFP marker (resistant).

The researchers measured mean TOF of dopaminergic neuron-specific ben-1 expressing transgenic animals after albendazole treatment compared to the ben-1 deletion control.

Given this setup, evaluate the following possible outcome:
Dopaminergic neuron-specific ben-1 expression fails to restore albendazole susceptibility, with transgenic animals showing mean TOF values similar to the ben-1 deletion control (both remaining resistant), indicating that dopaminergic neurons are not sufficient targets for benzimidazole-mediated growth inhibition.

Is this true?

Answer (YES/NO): YES